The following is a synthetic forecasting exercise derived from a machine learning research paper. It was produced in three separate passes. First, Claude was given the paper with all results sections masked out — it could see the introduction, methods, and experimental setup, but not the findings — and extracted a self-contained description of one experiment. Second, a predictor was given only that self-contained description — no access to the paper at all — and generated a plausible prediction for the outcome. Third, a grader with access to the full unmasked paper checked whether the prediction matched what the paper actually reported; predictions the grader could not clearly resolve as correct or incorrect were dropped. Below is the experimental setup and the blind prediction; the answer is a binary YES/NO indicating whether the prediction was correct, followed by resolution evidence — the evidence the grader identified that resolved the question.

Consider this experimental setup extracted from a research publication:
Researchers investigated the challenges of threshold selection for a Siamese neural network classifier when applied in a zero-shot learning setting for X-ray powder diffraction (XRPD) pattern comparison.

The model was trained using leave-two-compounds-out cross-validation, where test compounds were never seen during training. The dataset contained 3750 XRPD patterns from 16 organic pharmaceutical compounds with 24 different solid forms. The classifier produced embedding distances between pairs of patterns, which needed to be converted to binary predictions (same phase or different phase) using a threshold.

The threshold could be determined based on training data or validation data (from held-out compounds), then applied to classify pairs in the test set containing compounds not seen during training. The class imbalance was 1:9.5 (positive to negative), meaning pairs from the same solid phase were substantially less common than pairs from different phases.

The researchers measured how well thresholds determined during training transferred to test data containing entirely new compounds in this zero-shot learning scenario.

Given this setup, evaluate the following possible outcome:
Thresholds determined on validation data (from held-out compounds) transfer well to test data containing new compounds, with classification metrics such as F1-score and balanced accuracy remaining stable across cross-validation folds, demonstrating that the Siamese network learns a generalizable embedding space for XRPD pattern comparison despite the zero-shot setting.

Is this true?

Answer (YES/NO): NO